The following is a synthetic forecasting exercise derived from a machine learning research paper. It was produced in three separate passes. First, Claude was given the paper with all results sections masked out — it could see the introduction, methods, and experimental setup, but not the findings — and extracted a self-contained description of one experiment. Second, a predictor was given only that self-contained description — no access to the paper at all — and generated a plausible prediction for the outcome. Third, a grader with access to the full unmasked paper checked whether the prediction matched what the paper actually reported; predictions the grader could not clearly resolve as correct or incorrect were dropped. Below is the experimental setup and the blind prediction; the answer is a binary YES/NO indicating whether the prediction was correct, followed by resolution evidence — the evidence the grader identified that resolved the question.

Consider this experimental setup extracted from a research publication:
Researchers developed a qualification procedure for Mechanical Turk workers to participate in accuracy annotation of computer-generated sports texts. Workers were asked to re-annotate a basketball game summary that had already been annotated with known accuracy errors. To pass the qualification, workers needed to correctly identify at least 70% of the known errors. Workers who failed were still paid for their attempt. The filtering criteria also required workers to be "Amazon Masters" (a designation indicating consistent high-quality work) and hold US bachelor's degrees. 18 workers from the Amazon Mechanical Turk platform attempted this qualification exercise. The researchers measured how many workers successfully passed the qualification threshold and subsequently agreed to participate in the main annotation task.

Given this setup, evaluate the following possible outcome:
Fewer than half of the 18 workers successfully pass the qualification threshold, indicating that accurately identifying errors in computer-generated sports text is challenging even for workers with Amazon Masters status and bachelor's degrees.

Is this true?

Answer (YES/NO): NO